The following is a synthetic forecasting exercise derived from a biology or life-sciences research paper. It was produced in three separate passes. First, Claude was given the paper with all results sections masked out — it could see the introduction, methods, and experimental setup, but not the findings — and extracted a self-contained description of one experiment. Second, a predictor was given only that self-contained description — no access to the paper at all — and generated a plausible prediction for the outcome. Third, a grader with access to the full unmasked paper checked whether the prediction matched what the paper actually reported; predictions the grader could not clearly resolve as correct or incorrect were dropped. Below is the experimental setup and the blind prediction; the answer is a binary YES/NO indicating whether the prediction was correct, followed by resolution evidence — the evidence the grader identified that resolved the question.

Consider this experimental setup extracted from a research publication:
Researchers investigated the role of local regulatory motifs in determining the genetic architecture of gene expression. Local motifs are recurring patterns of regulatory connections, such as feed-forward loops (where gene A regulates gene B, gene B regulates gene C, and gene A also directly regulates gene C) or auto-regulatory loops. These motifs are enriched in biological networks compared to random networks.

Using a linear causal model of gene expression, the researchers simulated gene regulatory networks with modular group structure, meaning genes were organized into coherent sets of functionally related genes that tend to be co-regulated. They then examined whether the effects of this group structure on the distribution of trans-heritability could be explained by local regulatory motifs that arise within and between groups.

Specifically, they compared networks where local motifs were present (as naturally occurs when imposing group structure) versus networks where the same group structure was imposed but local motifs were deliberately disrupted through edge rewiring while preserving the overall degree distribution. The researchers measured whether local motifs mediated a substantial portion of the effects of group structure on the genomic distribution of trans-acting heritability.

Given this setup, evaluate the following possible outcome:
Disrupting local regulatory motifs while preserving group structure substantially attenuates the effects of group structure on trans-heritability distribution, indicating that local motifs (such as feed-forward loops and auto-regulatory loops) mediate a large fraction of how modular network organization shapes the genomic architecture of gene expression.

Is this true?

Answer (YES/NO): YES